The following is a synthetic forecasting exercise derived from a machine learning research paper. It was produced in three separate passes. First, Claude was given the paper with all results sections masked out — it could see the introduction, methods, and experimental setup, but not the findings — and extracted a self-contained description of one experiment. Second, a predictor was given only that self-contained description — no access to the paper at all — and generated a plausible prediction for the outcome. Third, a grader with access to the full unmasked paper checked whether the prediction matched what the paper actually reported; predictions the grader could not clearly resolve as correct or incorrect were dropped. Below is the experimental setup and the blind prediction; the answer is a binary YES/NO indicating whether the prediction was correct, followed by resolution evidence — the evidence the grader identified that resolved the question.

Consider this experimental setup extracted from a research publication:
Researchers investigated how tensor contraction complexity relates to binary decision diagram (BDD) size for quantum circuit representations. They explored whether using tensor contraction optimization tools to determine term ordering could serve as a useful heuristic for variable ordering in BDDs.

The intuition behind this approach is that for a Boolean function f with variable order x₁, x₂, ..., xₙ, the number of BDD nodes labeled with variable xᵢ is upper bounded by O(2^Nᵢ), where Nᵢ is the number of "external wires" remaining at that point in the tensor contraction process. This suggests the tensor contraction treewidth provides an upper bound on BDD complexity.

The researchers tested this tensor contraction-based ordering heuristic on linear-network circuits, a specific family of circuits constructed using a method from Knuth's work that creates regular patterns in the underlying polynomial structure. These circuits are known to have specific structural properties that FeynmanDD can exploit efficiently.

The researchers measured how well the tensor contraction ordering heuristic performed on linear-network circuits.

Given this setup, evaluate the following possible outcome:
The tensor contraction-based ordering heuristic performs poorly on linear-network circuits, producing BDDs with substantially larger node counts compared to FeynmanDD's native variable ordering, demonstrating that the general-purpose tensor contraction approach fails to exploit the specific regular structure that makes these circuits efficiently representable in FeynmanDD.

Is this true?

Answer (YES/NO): YES